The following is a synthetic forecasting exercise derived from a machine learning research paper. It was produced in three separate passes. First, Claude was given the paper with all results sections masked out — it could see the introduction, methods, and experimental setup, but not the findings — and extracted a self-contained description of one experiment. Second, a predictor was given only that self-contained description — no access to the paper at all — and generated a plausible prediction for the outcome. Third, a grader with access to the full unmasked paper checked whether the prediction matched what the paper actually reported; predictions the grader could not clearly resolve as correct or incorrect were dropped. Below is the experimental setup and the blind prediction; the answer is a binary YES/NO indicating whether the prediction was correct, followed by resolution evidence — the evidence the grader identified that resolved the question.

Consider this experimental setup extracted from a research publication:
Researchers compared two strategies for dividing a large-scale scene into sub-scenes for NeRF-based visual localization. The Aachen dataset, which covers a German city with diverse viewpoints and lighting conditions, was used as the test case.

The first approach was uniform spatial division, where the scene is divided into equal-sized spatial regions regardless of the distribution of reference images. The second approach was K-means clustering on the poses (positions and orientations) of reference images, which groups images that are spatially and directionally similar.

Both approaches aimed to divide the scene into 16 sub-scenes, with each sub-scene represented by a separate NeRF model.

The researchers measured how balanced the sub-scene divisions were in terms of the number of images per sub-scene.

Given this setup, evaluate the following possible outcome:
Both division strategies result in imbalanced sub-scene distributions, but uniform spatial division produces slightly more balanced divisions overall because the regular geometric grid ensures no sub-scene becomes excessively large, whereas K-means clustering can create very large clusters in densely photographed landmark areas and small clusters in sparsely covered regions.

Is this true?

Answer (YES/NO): NO